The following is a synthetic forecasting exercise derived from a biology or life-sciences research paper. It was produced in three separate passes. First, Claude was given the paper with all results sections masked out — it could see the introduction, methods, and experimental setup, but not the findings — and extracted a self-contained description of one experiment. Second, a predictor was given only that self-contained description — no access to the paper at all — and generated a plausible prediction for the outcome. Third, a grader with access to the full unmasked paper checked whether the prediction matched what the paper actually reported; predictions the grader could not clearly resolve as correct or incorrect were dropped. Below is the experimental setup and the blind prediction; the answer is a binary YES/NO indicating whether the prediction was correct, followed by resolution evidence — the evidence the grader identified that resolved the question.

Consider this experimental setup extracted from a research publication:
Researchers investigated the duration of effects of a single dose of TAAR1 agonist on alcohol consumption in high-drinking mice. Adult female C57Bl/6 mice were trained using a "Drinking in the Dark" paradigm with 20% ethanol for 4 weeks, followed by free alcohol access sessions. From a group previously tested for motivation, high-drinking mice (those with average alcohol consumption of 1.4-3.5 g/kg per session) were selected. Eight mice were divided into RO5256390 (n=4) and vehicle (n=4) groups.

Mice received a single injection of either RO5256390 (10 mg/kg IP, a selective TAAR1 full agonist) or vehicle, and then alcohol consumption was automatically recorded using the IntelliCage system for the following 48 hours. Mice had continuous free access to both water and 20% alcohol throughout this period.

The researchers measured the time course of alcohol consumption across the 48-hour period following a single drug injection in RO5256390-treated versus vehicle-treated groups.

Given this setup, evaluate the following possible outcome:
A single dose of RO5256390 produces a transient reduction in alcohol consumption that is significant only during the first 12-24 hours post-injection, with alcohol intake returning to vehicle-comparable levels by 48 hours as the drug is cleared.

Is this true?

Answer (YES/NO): YES